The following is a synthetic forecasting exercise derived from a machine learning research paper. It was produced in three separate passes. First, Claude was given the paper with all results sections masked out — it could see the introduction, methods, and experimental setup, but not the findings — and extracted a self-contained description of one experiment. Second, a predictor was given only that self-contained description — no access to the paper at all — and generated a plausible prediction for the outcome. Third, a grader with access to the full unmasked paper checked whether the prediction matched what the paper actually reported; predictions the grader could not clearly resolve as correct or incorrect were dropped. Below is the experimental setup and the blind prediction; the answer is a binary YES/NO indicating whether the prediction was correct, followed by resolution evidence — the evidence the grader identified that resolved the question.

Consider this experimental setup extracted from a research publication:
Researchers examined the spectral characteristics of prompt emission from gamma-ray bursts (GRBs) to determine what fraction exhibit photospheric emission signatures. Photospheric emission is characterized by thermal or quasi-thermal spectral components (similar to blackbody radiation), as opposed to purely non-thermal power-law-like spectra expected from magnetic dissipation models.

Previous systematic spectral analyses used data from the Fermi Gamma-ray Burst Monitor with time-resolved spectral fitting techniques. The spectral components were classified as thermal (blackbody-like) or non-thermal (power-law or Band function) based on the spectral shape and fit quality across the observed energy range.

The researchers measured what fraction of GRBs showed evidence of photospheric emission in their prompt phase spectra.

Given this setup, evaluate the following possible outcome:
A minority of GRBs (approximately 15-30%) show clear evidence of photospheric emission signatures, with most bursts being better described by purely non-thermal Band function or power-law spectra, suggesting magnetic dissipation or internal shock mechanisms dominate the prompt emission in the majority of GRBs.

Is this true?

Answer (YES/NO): NO